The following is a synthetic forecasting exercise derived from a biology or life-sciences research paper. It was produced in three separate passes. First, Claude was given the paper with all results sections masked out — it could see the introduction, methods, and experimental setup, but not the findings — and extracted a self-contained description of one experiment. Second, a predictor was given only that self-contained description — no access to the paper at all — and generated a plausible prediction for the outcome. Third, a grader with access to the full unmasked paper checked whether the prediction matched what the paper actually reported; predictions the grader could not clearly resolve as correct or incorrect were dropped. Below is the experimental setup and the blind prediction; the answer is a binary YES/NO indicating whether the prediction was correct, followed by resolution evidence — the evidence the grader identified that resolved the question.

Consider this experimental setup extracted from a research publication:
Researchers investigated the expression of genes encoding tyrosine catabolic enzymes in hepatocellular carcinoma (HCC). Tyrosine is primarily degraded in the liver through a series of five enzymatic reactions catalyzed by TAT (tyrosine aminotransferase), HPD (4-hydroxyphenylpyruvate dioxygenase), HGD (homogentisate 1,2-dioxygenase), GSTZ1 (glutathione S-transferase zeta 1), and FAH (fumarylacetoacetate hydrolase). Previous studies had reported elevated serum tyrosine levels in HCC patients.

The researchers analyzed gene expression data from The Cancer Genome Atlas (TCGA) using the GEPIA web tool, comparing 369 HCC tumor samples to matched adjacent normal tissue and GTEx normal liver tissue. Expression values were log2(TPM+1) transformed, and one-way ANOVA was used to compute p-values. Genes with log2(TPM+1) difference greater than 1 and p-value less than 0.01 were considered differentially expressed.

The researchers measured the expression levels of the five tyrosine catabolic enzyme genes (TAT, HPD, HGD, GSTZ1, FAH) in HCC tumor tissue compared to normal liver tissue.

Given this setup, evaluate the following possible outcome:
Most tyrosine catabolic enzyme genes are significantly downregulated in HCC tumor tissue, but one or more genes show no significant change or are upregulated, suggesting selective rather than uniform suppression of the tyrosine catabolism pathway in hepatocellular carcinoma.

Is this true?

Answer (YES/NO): YES